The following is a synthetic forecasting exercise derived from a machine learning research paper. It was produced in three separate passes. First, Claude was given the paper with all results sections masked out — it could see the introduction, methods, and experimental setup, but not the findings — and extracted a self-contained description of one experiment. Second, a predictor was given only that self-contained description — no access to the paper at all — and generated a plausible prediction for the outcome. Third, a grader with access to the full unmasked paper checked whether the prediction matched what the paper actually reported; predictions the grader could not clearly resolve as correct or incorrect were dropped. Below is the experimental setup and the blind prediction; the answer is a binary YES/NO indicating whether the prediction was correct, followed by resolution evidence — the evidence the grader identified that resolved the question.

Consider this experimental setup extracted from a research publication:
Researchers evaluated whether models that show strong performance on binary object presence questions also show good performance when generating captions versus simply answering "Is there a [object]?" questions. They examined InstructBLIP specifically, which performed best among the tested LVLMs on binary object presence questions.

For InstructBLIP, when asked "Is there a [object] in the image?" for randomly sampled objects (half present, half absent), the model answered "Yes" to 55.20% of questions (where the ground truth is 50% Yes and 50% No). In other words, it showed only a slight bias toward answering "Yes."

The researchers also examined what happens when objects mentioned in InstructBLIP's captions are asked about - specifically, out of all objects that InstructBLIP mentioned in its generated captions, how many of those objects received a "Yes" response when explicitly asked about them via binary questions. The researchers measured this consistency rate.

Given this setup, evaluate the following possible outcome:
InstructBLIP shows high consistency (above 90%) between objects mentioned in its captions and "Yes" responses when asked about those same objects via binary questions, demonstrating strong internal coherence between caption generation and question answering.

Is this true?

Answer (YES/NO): YES